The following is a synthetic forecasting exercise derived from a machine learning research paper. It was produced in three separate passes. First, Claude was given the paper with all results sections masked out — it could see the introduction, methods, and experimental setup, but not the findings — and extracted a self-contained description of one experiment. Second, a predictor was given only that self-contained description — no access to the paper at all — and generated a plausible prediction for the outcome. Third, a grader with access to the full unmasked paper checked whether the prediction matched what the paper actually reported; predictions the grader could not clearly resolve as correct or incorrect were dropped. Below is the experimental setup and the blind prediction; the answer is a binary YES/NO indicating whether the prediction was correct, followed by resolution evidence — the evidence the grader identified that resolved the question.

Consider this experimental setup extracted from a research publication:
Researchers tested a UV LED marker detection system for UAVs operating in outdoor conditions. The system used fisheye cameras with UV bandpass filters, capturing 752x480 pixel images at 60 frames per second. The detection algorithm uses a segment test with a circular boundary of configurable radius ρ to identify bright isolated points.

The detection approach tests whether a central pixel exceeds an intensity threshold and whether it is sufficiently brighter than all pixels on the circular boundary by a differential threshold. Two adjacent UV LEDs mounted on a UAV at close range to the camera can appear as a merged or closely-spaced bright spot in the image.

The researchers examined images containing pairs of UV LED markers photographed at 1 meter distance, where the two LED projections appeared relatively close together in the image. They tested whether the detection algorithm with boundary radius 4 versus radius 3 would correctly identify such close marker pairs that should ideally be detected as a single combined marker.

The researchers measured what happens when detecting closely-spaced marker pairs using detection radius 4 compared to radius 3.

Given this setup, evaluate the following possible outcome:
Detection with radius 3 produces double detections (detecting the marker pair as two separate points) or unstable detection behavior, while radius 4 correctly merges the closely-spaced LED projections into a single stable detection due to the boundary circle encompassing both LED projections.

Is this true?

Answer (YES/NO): NO